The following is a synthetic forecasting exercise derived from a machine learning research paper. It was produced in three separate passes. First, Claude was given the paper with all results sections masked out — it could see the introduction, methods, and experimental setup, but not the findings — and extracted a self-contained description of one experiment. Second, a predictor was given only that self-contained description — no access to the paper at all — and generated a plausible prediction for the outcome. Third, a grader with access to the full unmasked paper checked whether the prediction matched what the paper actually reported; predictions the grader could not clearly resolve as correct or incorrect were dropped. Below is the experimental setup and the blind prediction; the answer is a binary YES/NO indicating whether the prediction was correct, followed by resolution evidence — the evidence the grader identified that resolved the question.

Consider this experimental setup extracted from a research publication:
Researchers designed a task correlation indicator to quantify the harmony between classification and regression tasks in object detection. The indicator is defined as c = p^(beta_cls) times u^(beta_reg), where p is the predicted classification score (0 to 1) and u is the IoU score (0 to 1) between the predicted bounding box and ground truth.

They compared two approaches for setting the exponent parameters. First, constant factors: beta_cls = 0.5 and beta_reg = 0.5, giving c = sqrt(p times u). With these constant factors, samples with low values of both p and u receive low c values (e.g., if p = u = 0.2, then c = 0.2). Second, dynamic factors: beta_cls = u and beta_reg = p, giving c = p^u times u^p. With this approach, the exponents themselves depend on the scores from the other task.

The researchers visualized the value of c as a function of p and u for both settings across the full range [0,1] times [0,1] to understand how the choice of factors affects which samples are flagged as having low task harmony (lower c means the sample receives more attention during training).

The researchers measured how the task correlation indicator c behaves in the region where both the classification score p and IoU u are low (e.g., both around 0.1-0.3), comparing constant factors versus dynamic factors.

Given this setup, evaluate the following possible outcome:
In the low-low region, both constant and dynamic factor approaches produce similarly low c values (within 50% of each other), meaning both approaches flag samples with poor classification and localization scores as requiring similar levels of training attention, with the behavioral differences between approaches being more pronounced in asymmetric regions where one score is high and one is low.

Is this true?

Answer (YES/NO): NO